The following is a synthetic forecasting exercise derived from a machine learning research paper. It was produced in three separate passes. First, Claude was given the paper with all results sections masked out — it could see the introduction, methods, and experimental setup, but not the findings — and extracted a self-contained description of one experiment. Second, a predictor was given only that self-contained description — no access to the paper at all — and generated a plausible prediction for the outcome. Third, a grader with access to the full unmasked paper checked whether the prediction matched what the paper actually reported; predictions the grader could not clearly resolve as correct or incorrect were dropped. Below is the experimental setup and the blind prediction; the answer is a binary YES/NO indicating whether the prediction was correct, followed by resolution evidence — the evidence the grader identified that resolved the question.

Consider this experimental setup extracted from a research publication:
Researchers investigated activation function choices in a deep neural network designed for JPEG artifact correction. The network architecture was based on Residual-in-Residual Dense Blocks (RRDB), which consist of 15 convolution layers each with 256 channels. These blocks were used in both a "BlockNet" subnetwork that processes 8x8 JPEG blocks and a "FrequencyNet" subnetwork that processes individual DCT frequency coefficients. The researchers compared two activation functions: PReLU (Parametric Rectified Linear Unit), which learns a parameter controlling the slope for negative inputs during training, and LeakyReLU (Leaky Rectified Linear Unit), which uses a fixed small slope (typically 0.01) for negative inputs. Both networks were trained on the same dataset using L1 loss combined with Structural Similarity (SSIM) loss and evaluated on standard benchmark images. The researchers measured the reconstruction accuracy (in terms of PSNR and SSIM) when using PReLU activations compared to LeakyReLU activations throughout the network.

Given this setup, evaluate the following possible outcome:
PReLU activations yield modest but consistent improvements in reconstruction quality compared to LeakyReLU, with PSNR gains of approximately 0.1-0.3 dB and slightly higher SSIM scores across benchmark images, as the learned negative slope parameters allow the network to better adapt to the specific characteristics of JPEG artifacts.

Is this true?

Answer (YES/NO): NO